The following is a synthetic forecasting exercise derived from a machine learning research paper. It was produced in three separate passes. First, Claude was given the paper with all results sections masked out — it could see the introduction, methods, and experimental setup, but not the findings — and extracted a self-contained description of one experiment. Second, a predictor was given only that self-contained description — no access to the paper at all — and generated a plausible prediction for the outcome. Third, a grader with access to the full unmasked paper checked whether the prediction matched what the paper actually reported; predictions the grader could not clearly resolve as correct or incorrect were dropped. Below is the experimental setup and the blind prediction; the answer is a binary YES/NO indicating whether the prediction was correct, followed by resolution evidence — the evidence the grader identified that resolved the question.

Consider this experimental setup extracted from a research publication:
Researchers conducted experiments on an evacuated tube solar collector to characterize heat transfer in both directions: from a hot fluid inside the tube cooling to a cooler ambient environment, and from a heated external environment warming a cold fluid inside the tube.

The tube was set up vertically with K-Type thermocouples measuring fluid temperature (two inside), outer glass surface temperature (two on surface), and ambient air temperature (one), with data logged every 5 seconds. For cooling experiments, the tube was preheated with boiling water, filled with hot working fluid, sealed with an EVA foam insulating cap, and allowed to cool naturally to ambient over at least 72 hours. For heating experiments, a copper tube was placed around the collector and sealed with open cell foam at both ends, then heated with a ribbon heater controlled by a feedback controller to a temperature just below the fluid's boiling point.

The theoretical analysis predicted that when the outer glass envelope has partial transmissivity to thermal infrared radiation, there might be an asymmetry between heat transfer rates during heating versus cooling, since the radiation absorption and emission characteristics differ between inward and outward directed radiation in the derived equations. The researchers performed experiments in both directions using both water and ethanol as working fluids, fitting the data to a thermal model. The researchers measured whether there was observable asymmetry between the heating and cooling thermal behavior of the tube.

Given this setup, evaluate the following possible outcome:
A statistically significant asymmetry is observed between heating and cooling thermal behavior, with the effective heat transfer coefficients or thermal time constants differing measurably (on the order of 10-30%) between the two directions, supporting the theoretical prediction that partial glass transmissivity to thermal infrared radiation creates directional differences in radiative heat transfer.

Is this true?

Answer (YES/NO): NO